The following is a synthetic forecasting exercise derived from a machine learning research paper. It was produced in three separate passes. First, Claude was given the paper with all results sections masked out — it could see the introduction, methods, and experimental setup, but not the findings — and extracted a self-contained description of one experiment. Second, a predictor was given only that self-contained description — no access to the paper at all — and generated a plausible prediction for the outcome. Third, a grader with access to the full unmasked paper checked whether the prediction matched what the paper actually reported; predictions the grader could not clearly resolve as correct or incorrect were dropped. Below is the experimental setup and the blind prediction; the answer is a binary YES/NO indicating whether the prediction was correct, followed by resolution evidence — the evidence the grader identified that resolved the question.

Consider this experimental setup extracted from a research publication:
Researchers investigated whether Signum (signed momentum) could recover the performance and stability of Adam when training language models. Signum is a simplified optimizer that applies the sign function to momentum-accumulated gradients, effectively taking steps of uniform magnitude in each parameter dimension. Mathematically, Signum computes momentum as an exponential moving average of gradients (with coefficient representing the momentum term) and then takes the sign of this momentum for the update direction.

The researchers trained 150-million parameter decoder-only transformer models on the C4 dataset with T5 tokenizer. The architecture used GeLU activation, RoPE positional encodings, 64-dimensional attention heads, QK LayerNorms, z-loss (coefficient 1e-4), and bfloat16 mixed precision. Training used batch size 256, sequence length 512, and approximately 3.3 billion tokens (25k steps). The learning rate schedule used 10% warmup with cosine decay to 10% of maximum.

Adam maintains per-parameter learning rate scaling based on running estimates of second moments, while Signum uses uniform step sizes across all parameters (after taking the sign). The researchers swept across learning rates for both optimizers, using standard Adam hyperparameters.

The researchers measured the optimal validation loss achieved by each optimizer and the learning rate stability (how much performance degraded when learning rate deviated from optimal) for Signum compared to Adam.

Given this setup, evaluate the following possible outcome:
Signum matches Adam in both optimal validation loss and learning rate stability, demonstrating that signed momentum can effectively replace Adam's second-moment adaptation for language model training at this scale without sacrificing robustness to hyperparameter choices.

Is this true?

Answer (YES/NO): YES